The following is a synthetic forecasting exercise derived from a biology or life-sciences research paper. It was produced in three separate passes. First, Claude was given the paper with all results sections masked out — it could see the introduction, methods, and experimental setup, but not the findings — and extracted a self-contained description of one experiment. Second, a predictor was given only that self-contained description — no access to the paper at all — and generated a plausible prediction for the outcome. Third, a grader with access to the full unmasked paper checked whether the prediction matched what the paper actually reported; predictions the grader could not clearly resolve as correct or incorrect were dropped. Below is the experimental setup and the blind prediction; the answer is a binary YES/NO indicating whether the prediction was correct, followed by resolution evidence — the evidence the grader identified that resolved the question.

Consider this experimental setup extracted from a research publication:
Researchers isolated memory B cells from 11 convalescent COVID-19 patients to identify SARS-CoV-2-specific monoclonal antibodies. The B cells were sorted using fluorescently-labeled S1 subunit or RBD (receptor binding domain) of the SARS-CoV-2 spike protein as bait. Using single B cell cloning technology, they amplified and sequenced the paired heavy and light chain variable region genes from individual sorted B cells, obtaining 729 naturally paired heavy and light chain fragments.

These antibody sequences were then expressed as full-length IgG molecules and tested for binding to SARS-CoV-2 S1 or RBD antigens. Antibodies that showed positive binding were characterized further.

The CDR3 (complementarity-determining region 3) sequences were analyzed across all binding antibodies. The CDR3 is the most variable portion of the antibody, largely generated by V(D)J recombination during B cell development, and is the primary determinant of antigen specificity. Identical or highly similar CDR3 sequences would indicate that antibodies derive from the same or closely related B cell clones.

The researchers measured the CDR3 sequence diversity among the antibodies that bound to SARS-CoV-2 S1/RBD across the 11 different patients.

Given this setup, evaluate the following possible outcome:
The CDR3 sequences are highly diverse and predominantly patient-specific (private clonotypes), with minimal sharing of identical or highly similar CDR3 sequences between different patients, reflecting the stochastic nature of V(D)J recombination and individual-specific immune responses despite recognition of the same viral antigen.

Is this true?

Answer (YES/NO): YES